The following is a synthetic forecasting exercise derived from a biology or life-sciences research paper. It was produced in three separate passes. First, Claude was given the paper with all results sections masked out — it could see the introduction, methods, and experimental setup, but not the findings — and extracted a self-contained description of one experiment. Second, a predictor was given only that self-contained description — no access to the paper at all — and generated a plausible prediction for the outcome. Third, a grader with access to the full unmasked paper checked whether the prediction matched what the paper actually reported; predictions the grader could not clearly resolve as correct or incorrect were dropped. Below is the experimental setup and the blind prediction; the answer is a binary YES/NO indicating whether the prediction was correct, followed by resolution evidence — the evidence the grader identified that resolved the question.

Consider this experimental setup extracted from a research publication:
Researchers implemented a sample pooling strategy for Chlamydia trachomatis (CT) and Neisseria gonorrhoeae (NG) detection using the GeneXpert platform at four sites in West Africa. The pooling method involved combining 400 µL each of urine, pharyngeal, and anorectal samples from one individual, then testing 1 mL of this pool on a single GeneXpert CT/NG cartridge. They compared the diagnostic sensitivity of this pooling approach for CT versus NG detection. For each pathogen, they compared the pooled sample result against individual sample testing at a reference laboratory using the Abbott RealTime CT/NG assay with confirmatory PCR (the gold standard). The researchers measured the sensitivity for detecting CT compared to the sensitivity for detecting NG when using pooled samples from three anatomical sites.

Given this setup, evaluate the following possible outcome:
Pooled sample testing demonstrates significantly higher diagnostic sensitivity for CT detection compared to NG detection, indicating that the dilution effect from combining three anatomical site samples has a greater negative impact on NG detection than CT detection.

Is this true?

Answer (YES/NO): NO